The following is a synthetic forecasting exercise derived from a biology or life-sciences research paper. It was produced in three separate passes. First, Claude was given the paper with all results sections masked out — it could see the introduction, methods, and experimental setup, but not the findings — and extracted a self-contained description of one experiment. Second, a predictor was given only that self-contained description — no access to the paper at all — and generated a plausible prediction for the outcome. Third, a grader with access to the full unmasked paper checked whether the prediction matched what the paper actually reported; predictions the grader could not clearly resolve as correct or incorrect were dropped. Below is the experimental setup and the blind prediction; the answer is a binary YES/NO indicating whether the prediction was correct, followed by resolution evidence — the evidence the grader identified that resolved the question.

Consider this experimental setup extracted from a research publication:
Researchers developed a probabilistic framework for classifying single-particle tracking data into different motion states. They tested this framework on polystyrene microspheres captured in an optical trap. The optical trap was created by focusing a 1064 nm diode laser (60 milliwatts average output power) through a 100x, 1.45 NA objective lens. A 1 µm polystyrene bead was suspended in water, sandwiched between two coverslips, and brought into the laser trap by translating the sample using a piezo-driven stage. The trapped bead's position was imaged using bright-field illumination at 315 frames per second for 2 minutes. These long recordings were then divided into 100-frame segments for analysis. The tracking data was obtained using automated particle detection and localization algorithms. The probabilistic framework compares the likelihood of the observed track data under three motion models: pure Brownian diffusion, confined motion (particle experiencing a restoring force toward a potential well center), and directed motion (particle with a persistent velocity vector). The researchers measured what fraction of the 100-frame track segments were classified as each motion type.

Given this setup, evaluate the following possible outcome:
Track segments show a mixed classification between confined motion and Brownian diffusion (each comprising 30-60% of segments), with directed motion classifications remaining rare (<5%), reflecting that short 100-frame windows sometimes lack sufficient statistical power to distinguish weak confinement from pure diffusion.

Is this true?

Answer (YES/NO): NO